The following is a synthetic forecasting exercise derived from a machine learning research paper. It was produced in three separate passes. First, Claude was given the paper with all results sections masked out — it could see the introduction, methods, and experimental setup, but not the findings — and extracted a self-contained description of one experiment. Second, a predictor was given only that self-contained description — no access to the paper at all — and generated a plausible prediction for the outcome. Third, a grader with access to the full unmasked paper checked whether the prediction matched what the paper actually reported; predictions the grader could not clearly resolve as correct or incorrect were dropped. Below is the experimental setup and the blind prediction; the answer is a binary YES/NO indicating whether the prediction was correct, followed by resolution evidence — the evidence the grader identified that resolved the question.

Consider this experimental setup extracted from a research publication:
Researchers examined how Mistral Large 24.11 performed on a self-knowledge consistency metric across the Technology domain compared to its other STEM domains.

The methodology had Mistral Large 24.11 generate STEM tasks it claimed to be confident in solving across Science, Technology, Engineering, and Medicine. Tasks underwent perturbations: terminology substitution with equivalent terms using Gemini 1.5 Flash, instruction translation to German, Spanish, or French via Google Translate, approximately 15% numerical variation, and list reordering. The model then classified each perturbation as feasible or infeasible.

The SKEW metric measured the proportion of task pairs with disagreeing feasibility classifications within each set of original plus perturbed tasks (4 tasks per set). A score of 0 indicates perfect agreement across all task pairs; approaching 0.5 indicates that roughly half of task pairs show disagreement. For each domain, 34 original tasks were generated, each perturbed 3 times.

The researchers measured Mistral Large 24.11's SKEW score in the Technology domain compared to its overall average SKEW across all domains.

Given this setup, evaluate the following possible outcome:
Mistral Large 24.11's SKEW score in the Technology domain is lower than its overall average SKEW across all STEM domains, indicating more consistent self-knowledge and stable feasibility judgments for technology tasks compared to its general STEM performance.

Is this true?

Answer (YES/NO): NO